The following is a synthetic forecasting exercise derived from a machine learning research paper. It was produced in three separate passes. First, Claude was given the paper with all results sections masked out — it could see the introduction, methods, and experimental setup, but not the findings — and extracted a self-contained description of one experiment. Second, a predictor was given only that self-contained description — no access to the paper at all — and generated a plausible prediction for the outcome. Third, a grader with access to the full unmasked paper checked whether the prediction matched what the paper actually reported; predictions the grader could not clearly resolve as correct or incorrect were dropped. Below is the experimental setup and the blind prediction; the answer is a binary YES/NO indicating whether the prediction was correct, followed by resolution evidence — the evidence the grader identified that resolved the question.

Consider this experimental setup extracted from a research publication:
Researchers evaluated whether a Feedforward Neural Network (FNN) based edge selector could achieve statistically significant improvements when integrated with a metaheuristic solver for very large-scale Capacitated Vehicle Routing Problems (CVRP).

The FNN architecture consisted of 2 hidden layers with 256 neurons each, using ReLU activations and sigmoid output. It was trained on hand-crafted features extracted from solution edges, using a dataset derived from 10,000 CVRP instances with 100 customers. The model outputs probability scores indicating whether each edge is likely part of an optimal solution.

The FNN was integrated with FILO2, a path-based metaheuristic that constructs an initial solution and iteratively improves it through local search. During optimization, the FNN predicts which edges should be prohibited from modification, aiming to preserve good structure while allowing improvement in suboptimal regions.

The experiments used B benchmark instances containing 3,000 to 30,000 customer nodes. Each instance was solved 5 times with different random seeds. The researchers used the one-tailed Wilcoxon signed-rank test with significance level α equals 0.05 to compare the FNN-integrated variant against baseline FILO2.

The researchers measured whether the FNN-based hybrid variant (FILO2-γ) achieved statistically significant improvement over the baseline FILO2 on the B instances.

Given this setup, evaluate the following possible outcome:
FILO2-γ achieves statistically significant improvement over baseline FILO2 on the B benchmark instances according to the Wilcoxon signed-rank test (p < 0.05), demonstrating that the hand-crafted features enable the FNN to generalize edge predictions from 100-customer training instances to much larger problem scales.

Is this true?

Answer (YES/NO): NO